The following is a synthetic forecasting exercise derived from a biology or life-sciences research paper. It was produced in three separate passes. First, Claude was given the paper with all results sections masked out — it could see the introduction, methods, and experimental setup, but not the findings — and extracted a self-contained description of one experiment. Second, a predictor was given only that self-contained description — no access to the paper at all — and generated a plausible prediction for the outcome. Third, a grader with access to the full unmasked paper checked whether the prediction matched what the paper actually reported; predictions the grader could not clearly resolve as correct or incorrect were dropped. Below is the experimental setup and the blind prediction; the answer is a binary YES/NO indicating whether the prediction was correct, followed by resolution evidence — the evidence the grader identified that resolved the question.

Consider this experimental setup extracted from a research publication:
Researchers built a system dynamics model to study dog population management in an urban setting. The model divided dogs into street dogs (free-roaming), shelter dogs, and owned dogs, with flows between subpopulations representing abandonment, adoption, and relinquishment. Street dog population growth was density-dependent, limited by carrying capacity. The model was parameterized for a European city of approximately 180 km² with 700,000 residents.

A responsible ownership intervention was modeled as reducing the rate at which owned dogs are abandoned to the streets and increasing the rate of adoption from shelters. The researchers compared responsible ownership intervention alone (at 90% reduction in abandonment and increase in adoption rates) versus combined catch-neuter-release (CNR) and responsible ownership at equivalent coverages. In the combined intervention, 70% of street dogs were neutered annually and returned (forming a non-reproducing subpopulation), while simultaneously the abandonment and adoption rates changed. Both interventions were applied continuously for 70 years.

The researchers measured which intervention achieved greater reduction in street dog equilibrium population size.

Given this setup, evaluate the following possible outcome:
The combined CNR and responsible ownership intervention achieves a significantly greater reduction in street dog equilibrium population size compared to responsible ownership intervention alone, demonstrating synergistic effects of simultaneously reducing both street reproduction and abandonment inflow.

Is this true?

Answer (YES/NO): YES